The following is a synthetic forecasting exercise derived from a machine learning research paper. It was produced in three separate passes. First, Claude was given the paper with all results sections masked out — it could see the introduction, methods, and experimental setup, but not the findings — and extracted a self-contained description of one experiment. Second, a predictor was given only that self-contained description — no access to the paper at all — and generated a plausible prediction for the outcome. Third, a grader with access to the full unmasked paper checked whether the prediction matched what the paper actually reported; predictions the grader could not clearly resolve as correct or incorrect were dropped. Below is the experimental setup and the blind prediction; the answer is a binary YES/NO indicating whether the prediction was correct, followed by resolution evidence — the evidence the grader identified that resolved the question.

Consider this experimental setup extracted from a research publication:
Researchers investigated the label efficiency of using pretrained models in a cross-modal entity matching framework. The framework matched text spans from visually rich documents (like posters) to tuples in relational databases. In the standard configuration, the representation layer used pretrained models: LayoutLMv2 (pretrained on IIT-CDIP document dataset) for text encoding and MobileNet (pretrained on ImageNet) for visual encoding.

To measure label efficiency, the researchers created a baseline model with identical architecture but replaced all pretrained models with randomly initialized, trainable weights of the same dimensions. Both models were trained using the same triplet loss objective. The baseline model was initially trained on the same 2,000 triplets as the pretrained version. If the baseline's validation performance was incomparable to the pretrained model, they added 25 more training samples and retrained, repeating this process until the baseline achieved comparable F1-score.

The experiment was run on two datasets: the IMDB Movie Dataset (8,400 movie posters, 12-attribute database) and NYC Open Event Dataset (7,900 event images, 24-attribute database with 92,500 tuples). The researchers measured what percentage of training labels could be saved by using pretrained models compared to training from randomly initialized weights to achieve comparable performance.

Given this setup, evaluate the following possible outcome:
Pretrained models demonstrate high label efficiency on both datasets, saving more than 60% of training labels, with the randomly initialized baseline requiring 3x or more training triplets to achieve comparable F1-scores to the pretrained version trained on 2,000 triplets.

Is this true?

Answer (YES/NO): NO